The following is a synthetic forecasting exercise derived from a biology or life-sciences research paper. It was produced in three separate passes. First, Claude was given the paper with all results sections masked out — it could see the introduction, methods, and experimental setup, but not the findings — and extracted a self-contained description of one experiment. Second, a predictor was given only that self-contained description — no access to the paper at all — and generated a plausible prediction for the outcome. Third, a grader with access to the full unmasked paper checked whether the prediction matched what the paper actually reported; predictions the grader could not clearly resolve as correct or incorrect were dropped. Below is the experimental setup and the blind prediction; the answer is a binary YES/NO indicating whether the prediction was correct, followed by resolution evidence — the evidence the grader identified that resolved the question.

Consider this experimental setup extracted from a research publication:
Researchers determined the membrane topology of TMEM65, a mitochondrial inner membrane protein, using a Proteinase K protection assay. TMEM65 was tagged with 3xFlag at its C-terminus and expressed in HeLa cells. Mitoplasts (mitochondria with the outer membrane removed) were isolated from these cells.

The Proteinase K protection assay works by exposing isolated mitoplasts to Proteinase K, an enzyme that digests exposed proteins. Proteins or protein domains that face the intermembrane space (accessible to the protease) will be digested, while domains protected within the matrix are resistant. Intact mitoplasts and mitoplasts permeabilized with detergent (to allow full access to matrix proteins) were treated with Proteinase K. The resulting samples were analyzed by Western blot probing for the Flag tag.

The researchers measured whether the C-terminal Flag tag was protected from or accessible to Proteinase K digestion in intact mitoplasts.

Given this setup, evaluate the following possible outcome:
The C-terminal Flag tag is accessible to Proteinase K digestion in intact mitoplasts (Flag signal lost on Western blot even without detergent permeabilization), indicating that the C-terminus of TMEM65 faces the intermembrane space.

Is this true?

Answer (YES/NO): YES